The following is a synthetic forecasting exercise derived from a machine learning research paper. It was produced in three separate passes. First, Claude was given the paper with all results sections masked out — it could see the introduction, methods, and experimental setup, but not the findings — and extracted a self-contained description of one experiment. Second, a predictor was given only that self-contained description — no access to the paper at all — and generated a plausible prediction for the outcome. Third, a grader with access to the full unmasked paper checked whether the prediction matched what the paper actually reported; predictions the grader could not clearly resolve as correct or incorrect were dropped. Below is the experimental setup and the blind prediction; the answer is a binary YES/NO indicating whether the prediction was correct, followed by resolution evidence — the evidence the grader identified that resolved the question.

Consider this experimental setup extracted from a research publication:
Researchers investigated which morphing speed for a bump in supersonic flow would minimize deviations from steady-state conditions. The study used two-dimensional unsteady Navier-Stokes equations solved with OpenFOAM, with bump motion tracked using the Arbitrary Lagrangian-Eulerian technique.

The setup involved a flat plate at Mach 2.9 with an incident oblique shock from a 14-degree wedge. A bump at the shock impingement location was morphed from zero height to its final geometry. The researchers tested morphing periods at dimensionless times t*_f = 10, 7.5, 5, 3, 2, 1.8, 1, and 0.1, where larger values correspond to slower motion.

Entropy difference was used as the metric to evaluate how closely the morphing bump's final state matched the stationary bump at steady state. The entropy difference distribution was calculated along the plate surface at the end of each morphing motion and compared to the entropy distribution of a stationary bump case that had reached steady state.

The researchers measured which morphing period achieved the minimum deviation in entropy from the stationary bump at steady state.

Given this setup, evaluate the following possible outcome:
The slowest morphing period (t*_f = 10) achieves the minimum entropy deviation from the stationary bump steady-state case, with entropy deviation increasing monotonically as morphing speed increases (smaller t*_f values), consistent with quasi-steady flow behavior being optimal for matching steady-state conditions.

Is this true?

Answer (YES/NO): NO